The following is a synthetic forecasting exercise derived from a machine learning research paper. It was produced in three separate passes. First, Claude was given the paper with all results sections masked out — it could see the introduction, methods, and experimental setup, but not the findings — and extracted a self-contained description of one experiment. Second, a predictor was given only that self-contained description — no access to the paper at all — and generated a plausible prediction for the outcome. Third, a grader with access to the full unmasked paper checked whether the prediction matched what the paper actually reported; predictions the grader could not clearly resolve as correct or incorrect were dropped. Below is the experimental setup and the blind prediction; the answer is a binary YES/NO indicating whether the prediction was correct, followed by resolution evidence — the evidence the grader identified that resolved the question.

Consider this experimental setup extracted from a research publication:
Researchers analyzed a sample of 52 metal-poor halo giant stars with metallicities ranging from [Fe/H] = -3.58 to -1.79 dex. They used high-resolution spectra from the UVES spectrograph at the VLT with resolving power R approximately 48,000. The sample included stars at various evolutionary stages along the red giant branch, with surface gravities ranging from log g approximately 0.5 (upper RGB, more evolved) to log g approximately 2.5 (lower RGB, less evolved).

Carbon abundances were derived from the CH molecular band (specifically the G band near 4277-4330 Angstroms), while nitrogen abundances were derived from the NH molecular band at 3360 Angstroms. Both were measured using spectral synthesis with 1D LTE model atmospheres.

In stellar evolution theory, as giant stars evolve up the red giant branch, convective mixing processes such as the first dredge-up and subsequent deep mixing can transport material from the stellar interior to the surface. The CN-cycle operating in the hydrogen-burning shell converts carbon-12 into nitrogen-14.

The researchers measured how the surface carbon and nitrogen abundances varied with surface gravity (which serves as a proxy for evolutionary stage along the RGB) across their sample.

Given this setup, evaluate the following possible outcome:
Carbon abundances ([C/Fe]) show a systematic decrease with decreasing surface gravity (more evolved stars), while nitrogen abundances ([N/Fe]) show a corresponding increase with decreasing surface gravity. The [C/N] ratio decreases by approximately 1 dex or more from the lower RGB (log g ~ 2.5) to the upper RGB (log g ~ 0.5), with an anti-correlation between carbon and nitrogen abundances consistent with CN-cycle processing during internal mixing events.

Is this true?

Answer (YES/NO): YES